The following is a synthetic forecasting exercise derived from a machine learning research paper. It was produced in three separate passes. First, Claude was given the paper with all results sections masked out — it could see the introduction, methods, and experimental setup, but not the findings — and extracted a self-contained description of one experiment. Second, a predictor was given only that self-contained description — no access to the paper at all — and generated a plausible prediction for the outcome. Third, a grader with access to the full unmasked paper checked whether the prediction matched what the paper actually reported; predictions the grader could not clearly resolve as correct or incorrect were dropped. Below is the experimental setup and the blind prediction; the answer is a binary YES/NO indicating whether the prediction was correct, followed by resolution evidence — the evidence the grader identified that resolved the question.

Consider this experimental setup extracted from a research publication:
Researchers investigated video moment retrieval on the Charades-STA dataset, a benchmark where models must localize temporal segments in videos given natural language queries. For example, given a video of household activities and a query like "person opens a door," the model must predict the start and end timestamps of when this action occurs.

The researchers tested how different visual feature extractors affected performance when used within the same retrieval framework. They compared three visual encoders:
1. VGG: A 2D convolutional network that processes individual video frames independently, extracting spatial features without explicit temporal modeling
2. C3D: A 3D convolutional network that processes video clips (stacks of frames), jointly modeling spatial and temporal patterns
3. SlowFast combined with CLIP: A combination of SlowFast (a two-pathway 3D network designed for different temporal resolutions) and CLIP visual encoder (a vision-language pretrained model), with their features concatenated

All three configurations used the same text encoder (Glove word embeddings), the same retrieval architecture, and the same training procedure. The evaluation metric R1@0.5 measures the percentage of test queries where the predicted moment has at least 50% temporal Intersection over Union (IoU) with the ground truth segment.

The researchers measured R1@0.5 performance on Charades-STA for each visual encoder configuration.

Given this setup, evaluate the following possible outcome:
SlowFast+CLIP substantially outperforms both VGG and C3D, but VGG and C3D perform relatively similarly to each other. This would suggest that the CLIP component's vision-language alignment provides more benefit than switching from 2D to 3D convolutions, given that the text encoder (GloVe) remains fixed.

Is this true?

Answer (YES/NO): NO